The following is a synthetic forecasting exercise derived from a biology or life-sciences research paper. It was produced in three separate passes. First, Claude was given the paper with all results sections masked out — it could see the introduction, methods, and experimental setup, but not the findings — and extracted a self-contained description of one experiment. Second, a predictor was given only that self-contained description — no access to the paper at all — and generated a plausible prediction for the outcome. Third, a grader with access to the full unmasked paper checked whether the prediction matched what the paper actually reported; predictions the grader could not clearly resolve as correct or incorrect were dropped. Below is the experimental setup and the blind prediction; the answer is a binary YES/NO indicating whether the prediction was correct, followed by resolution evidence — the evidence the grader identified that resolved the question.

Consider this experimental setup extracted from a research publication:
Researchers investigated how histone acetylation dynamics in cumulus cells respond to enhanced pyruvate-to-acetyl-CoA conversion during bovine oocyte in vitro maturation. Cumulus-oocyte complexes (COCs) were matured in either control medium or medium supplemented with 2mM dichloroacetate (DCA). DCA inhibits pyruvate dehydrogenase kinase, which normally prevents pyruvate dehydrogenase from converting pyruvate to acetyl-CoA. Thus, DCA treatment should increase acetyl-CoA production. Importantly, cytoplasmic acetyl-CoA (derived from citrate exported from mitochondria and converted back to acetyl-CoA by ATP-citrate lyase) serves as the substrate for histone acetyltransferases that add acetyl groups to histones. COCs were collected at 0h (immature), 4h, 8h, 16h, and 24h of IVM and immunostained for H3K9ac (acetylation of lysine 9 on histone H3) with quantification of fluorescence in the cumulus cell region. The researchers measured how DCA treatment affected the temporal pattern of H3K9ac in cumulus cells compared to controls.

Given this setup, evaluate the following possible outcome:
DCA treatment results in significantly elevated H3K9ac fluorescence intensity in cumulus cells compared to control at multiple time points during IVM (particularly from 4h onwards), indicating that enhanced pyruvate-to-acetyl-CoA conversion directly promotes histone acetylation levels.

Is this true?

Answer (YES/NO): YES